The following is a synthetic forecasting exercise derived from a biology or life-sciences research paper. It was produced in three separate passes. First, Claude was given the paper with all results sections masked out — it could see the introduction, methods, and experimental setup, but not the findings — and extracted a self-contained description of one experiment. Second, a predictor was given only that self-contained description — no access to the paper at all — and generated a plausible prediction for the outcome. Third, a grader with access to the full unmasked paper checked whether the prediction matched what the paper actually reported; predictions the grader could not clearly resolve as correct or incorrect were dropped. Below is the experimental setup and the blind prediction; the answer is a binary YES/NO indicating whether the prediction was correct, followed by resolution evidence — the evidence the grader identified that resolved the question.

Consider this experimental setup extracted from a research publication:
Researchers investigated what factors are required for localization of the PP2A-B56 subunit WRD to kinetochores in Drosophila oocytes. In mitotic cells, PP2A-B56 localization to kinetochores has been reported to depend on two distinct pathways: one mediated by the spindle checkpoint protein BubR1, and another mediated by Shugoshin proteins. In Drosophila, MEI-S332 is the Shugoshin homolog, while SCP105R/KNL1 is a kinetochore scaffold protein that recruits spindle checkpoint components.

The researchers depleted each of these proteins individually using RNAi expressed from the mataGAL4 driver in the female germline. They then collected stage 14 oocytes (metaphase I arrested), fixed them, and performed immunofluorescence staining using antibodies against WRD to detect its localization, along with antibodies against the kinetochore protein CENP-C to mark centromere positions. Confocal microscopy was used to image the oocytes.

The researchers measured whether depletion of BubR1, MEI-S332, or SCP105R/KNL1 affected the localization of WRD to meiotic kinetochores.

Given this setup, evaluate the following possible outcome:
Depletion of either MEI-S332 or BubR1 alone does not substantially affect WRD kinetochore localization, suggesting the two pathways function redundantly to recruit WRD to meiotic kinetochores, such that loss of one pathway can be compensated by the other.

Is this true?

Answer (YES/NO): NO